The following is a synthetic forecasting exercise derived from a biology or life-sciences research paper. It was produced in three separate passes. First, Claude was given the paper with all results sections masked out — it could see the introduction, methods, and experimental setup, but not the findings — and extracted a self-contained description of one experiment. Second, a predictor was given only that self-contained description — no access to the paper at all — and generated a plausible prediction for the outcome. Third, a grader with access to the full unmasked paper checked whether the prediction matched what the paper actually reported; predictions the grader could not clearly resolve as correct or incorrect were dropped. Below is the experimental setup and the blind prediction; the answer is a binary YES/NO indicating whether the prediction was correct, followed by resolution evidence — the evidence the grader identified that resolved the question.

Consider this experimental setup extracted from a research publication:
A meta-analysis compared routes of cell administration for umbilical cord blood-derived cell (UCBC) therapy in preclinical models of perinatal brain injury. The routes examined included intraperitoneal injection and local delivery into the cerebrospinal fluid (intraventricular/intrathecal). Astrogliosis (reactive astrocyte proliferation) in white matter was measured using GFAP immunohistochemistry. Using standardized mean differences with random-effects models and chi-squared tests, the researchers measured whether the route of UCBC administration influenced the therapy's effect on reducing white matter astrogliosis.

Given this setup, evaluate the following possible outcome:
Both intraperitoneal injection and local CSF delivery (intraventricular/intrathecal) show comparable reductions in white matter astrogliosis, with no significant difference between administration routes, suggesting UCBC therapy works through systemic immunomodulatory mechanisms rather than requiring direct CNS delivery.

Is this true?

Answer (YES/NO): NO